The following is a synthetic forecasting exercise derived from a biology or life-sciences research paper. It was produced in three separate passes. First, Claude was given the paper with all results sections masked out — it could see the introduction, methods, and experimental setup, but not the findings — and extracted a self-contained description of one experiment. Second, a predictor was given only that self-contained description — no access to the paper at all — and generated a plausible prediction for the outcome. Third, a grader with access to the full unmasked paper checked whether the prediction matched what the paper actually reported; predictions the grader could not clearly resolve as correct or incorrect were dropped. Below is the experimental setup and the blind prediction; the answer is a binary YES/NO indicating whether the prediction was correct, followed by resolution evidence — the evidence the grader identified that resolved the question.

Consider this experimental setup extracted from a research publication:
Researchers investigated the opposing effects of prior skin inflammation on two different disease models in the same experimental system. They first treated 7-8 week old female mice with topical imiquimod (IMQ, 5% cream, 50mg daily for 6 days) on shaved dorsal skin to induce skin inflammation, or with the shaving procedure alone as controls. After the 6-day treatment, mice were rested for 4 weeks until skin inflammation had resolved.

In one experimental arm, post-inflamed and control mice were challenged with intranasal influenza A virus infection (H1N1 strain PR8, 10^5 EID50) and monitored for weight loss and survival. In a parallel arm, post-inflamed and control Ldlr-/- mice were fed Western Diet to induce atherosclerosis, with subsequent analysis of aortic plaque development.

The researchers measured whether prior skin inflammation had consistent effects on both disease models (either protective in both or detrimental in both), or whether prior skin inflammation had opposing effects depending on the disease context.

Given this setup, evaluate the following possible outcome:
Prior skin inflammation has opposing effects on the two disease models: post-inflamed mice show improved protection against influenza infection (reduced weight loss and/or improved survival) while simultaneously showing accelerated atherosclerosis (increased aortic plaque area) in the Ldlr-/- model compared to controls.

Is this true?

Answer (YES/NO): NO